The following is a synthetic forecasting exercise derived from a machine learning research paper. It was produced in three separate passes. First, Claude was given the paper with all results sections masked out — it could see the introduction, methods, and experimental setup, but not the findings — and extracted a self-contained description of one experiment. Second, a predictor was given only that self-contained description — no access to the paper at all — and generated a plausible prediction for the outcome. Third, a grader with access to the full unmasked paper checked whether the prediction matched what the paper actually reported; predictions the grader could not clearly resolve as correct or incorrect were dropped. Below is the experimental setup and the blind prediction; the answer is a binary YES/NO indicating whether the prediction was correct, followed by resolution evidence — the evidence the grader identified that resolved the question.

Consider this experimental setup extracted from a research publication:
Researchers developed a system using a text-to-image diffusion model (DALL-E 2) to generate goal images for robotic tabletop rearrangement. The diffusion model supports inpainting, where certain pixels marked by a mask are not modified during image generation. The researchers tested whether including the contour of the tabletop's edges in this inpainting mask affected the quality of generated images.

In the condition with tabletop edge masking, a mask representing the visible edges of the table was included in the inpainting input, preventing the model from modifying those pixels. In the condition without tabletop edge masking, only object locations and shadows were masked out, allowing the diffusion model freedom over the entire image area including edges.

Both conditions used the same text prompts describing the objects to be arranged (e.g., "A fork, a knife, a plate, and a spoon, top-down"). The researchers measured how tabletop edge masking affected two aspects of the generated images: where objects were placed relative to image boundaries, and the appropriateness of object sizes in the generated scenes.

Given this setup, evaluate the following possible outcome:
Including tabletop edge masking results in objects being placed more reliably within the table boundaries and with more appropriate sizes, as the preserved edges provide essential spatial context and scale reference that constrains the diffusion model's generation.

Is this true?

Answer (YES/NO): YES